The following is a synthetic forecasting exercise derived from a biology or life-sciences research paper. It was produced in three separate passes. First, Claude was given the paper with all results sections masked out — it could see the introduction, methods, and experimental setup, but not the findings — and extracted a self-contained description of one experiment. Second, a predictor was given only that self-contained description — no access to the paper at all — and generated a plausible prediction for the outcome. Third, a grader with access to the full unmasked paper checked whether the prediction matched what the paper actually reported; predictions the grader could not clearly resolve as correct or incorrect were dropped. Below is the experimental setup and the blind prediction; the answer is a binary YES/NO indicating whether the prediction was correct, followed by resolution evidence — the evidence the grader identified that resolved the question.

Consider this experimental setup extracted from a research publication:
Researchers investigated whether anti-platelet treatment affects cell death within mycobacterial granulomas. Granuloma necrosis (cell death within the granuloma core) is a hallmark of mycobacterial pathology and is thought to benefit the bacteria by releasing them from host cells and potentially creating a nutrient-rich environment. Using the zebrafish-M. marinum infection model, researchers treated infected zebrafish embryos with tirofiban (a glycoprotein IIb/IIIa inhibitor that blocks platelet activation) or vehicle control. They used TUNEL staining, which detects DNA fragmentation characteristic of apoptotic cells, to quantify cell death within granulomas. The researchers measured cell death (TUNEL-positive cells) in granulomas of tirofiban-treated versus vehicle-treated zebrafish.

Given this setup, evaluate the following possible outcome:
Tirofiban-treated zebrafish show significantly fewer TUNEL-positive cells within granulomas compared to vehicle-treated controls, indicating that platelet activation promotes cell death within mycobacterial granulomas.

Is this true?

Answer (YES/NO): YES